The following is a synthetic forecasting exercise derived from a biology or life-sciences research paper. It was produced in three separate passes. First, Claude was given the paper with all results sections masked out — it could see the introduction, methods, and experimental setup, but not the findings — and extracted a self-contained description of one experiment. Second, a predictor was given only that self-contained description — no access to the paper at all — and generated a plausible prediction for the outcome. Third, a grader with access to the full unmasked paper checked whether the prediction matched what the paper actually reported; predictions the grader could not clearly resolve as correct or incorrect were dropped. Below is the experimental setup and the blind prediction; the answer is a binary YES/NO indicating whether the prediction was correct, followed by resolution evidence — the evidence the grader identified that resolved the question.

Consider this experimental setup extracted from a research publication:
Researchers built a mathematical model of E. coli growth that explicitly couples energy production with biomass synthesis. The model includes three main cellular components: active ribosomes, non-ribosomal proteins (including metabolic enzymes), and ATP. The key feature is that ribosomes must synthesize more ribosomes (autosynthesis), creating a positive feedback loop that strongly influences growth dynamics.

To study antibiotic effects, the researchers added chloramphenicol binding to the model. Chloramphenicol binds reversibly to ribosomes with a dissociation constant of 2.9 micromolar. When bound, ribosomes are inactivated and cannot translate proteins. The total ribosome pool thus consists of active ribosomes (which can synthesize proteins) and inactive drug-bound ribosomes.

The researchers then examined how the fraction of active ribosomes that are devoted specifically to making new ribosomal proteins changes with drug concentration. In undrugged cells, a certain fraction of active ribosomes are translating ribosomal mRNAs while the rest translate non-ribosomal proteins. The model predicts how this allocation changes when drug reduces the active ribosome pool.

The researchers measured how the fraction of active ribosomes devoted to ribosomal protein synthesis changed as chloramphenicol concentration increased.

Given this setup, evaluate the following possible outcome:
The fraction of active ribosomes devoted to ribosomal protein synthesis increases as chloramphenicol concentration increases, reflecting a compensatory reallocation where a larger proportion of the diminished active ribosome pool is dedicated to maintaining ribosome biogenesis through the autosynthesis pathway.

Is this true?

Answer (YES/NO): NO